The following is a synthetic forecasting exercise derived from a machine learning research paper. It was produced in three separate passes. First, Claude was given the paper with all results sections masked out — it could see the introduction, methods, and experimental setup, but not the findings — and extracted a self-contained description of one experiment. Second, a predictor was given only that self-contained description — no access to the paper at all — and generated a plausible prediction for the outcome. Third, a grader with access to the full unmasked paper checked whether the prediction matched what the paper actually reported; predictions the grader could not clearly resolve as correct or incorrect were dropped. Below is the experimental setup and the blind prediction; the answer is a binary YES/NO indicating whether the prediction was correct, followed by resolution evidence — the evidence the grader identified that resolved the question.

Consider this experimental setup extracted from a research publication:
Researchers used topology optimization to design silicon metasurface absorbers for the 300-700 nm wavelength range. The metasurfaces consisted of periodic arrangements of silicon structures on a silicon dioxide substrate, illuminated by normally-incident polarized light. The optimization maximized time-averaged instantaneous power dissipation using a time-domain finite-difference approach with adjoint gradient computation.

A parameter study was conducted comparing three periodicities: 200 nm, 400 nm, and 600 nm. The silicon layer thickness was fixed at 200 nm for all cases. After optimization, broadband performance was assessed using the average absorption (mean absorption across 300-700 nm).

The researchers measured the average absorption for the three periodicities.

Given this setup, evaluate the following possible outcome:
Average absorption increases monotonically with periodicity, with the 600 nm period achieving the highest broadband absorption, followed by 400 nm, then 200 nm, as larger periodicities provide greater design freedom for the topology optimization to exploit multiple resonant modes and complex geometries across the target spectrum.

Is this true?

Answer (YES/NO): NO